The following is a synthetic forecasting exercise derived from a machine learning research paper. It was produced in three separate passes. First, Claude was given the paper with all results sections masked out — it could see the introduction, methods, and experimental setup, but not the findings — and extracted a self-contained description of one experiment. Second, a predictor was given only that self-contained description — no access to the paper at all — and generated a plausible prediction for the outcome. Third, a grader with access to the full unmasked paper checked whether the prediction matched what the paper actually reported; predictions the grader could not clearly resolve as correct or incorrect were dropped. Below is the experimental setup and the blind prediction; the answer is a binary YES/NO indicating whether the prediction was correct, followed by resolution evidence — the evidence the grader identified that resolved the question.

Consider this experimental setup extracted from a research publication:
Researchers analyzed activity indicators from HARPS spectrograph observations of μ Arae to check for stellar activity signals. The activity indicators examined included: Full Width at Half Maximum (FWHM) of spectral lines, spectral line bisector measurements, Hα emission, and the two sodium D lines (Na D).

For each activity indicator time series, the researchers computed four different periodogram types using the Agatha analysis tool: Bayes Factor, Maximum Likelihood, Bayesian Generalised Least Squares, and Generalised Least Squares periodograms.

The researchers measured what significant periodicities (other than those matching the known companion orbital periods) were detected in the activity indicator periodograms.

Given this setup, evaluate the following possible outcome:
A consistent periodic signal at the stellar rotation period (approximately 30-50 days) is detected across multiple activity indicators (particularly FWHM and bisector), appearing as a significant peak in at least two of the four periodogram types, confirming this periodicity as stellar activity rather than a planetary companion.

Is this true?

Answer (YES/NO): NO